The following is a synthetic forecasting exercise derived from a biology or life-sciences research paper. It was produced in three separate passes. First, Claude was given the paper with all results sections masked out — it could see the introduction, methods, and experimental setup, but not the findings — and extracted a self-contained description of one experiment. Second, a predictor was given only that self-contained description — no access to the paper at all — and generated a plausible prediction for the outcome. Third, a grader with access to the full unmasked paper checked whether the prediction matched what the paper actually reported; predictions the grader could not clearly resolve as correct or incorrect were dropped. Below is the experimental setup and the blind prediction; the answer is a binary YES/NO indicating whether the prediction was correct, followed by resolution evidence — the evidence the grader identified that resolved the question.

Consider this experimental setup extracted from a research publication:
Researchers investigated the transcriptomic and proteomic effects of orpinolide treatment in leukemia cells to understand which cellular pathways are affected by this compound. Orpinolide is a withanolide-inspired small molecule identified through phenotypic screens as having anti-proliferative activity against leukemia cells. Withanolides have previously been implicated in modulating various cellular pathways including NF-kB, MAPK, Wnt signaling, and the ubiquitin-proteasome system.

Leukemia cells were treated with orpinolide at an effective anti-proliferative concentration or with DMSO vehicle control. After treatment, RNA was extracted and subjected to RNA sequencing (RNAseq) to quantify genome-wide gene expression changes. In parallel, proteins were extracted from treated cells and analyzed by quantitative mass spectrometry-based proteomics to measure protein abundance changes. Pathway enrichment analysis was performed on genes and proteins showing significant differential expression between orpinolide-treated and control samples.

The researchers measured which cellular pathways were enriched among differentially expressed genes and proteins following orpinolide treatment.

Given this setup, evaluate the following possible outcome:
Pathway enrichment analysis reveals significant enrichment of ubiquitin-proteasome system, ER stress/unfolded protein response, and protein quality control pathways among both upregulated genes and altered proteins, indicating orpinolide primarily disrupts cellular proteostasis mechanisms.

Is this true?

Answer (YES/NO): NO